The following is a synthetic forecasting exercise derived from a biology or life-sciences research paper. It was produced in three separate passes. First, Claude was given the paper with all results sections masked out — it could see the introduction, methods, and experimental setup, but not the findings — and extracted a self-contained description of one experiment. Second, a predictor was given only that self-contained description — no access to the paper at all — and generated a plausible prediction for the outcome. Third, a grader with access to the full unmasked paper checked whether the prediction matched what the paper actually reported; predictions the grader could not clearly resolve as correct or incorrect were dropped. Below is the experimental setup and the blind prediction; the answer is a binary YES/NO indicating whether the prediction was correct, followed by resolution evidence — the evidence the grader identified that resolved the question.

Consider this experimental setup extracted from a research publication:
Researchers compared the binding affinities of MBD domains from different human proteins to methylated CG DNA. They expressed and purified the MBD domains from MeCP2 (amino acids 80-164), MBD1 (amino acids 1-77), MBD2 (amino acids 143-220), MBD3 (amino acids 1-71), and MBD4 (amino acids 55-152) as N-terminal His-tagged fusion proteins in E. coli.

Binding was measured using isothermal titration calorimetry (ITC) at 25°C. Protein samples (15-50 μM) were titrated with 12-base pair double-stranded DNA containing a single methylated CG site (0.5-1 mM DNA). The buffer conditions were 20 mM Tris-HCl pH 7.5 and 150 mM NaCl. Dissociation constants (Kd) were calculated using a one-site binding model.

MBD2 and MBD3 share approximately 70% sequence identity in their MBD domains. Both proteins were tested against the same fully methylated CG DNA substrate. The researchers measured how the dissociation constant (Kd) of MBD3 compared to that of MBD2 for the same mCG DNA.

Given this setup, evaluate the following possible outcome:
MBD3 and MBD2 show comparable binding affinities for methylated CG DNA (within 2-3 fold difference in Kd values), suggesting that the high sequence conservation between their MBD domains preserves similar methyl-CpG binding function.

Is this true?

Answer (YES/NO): NO